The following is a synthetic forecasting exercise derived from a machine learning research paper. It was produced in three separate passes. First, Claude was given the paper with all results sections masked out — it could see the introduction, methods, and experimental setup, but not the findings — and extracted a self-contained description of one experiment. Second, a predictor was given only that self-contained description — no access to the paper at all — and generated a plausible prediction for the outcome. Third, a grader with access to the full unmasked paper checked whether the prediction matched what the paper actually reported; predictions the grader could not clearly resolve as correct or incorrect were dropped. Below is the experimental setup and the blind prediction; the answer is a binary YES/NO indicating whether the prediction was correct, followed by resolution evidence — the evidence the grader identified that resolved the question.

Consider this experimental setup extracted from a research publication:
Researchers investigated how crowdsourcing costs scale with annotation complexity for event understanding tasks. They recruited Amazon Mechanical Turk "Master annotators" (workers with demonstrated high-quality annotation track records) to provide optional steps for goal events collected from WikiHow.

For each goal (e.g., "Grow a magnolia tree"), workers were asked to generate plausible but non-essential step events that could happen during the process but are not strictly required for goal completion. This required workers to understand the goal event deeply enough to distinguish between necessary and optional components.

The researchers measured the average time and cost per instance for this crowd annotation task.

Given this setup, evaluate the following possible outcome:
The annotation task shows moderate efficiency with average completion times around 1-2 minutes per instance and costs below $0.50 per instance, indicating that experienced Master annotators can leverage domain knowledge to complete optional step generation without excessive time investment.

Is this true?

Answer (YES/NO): NO